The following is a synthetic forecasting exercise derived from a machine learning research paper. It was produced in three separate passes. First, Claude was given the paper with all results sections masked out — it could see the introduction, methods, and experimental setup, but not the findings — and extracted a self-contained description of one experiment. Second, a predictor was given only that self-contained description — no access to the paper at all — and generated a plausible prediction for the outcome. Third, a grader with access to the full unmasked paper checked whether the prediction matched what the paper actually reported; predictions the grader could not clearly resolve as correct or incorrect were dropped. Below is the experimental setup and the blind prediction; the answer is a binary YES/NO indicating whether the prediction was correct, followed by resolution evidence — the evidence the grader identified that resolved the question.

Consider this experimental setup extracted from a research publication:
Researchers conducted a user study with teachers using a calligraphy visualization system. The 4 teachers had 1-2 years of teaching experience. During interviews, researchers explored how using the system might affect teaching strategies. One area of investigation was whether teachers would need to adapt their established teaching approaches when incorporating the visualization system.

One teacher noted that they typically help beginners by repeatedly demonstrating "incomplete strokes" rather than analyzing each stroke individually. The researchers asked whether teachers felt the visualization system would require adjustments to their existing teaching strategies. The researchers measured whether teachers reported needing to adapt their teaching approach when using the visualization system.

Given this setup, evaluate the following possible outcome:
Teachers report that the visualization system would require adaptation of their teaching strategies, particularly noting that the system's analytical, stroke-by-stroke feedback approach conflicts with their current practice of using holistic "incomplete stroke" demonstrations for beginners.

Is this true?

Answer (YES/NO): YES